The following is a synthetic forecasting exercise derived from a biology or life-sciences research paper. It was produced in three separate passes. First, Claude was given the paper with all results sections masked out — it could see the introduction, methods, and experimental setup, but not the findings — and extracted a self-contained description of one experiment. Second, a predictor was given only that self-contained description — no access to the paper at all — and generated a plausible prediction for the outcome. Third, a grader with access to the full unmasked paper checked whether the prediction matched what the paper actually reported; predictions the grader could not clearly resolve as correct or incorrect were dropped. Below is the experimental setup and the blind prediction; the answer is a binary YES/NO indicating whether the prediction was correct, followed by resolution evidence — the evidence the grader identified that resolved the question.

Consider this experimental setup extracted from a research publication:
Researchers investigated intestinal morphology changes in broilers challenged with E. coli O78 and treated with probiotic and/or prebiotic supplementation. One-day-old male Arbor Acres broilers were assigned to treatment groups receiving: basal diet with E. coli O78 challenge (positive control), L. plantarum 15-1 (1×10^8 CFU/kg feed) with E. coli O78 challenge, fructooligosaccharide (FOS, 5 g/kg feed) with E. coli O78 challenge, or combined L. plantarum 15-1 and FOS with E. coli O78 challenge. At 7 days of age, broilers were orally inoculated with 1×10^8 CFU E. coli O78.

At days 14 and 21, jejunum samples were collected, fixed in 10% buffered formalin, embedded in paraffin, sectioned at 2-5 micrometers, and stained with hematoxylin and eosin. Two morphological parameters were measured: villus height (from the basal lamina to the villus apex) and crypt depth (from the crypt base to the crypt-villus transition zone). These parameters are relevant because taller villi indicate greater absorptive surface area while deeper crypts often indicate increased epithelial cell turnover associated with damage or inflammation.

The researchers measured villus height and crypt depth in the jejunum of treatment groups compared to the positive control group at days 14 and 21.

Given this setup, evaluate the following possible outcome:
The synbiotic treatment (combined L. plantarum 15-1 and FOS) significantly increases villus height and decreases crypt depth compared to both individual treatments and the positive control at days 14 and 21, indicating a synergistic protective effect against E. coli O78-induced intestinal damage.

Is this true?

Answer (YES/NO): NO